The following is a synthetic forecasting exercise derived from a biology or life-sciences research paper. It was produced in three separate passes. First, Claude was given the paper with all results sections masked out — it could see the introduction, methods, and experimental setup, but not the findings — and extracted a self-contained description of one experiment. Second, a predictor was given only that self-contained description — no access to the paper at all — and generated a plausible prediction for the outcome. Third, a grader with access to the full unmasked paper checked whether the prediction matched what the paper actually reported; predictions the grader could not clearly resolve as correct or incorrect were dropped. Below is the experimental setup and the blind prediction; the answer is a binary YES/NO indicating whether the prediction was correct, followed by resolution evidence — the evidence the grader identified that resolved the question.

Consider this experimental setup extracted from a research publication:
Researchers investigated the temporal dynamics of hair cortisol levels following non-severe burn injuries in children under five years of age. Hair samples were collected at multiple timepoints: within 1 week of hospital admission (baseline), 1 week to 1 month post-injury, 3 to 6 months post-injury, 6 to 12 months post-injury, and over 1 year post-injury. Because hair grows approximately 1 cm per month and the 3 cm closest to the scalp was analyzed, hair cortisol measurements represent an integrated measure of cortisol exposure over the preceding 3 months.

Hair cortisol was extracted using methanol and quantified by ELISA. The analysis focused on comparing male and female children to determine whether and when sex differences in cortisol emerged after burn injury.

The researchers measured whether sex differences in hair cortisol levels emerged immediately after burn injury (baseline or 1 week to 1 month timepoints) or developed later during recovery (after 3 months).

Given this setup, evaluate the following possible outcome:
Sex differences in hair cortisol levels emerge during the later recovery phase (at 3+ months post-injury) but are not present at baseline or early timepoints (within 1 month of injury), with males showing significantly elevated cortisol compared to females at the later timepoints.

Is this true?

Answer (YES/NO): NO